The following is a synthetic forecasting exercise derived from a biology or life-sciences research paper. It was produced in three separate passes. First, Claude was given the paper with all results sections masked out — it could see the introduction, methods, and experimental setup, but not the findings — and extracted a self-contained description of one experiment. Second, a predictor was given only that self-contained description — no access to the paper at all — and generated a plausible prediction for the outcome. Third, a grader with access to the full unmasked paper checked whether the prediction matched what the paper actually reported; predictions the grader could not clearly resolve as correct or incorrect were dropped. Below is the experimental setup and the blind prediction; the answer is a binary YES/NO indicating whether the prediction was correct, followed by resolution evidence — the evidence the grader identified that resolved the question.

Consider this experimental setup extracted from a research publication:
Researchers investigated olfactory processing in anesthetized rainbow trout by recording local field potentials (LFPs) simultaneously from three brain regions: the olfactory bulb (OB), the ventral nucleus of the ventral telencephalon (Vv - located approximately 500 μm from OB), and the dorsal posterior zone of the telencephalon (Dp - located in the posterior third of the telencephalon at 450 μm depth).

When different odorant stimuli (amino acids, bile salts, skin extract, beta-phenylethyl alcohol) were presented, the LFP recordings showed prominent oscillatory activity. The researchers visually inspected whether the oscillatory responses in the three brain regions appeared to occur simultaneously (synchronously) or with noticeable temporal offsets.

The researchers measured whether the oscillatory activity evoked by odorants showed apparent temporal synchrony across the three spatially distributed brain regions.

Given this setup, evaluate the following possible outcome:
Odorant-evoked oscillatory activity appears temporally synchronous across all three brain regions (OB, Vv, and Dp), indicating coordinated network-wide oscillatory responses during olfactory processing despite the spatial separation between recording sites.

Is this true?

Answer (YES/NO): YES